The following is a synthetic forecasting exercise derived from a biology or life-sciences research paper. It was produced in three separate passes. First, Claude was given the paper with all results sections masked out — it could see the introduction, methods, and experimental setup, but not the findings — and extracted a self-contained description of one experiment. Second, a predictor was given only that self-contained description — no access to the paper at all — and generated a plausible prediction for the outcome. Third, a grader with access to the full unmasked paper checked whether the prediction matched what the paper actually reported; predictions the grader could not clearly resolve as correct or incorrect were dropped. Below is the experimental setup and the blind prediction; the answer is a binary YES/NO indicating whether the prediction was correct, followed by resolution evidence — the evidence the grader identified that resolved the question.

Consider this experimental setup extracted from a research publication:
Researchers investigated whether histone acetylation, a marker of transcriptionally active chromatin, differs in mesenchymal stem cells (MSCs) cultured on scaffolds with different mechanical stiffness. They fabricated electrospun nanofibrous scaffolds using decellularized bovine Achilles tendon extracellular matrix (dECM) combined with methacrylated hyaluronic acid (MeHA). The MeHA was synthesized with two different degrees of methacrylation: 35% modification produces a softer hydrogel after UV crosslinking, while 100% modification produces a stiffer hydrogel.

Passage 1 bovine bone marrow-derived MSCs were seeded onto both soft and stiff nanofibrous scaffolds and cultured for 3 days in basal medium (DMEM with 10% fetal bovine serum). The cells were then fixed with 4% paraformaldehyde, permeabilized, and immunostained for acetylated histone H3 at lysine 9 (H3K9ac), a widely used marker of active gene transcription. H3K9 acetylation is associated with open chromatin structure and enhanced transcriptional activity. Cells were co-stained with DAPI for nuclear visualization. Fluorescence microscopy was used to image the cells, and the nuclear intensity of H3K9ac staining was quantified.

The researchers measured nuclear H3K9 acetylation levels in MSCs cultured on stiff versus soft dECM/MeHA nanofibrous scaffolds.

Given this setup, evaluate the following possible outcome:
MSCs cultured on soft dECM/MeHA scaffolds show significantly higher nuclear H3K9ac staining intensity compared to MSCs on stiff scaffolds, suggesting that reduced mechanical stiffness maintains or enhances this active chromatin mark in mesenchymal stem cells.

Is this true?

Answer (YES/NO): NO